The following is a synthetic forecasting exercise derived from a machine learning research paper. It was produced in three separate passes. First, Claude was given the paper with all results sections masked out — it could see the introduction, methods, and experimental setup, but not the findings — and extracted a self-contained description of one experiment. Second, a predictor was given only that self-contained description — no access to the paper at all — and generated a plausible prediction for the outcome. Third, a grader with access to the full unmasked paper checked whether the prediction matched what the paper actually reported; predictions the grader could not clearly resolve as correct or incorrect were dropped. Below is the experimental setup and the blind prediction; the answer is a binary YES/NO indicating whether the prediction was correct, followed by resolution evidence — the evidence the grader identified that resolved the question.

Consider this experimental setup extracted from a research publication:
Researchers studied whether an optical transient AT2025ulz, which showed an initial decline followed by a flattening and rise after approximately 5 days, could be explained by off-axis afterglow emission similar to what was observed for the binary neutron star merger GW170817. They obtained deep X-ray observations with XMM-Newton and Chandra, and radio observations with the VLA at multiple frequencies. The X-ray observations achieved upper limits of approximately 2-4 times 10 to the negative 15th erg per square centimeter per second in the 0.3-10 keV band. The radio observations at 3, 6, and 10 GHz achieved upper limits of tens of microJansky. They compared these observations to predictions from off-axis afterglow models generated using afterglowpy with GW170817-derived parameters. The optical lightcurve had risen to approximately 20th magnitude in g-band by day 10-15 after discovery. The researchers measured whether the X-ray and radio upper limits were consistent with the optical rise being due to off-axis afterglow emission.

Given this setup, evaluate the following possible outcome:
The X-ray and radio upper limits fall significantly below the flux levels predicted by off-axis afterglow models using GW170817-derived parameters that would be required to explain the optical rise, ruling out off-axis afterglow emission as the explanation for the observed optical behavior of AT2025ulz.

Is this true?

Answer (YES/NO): YES